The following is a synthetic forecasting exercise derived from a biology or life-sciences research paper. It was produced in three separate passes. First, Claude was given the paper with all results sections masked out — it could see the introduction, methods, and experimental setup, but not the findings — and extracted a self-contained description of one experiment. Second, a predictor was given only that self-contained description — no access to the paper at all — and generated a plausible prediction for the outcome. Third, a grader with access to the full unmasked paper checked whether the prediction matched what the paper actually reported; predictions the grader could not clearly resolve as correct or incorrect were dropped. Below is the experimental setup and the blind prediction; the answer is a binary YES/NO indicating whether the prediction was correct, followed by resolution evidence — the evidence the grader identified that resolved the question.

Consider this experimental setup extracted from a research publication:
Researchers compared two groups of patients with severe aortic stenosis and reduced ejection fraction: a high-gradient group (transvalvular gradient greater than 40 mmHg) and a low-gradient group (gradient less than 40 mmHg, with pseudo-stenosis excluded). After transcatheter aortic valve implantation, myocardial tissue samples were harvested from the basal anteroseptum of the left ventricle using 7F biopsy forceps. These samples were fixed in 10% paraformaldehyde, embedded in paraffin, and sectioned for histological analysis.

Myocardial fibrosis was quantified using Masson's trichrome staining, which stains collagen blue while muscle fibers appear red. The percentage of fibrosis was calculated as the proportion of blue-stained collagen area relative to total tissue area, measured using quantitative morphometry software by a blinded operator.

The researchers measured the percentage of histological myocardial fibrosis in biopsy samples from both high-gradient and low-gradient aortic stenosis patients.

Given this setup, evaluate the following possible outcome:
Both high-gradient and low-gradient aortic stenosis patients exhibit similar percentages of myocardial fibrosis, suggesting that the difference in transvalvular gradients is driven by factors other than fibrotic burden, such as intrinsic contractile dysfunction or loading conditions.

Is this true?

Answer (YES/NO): YES